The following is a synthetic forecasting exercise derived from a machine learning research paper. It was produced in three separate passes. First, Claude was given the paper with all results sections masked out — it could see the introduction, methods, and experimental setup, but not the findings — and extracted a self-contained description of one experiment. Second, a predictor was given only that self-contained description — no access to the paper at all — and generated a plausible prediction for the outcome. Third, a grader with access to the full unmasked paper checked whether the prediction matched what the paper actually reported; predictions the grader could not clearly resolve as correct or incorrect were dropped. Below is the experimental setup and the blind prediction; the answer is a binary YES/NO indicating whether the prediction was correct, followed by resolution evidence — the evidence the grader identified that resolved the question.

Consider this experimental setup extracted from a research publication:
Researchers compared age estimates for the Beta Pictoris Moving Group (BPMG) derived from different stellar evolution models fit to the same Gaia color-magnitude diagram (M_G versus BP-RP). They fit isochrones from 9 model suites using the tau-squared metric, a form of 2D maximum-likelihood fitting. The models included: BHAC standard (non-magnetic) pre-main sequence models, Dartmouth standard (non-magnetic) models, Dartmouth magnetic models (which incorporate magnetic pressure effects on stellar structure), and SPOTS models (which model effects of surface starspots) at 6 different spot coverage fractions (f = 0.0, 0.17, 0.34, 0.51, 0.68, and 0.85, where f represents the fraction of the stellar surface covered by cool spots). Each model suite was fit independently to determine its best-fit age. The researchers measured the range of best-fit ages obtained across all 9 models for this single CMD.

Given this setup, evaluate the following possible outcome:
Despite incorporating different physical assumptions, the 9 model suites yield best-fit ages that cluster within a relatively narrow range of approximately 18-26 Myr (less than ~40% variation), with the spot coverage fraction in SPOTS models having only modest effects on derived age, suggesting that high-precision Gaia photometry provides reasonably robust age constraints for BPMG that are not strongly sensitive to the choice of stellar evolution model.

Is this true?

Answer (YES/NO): NO